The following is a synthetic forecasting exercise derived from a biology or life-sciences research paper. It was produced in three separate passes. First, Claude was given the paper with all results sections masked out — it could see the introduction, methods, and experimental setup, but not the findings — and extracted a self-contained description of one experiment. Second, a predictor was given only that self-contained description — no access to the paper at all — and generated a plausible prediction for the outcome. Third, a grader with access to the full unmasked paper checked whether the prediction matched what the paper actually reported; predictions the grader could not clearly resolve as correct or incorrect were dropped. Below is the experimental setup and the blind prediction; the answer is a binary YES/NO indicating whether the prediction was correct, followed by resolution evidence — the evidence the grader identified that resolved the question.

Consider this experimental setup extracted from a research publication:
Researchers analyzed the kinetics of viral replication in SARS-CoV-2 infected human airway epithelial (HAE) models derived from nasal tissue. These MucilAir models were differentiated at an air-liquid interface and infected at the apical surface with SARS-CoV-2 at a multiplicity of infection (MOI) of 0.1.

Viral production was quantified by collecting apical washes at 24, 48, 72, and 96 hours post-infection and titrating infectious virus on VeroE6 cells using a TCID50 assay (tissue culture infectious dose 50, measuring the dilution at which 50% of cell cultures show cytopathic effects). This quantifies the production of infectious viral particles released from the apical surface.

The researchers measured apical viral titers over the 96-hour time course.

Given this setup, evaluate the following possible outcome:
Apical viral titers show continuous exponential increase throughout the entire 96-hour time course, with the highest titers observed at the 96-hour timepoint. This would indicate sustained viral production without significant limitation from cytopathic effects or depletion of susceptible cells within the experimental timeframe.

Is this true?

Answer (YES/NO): YES